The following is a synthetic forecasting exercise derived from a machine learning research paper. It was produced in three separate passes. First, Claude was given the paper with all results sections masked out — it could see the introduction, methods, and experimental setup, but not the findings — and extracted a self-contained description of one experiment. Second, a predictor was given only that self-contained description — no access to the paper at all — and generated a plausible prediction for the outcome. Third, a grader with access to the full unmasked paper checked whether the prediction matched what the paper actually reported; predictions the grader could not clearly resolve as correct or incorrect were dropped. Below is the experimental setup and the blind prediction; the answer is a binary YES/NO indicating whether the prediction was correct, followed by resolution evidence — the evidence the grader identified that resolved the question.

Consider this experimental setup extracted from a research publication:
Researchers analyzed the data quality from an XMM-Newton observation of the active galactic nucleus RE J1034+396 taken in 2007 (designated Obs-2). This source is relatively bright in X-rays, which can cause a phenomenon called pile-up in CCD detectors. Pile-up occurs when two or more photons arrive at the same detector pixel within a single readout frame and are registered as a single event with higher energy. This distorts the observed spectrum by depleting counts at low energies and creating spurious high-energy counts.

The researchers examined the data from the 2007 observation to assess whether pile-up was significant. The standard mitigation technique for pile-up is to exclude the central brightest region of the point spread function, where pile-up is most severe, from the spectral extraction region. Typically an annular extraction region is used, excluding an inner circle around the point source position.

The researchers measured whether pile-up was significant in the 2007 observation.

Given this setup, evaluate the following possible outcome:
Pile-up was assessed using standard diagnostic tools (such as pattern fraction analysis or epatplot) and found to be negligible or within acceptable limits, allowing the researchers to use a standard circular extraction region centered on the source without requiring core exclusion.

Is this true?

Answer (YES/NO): NO